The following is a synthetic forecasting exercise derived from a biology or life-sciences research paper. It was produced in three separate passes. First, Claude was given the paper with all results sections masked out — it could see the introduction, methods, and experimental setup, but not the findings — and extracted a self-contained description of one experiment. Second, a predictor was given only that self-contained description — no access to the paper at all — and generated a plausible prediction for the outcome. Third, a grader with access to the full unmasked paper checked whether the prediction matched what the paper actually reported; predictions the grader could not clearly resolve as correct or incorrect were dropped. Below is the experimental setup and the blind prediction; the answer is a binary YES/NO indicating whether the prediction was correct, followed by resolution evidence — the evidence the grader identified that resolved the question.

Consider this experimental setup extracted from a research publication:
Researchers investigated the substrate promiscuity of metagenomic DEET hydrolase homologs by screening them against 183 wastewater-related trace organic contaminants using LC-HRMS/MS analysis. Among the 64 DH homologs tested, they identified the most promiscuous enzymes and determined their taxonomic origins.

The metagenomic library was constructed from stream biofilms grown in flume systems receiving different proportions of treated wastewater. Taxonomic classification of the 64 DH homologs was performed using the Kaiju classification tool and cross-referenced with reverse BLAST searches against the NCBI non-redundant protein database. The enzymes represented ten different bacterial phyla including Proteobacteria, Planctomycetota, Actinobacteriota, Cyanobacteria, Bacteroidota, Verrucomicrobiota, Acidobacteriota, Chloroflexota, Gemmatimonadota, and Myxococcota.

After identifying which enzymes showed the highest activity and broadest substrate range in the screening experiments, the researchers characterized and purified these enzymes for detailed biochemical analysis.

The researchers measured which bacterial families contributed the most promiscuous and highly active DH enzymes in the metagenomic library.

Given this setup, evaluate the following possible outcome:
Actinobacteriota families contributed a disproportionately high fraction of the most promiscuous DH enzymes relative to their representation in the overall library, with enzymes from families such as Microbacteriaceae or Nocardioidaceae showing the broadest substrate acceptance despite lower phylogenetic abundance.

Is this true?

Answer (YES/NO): NO